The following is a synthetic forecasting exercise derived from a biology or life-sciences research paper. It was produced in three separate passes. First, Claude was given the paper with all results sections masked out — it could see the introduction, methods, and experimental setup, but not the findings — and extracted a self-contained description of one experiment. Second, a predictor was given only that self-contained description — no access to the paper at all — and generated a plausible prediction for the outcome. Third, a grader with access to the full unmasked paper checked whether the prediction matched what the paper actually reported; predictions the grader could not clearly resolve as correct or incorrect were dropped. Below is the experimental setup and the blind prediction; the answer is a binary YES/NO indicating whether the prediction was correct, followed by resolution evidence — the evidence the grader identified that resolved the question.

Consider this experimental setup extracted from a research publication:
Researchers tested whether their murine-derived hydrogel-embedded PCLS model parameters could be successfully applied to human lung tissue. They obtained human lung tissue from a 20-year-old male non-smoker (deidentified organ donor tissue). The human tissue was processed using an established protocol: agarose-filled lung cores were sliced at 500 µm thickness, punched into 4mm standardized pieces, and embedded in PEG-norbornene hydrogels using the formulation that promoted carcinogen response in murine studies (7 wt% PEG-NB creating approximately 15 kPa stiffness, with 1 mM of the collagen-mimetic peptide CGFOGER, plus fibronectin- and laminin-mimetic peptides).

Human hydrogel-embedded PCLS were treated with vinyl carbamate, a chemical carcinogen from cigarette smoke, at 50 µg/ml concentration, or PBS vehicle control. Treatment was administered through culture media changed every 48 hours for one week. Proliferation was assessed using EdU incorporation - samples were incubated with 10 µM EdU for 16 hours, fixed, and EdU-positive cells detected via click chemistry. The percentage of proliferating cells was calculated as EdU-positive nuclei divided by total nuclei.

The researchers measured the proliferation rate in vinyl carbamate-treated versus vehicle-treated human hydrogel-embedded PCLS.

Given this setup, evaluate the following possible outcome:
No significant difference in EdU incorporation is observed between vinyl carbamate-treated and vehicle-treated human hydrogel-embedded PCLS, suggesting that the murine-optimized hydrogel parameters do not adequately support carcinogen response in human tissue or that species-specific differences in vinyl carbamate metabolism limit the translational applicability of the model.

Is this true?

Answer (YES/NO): NO